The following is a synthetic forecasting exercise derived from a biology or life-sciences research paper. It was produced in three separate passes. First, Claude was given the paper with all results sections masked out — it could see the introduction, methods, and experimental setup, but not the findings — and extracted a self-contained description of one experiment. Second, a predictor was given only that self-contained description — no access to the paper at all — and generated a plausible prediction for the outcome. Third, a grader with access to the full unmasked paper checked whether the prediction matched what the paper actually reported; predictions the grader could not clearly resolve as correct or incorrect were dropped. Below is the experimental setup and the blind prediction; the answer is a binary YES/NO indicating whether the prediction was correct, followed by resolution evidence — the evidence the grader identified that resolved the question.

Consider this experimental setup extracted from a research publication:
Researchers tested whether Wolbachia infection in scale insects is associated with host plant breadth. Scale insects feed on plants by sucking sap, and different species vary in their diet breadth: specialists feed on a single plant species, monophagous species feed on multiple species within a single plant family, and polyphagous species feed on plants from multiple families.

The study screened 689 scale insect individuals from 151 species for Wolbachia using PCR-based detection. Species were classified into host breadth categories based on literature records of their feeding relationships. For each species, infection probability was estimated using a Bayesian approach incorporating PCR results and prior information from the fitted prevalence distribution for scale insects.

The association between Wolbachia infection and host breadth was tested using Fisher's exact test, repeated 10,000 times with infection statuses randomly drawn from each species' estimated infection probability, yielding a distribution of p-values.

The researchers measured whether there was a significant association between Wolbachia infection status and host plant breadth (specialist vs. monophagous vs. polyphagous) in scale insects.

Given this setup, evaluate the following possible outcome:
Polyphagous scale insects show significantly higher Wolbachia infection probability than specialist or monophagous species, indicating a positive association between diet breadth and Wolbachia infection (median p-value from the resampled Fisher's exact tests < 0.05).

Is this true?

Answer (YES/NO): NO